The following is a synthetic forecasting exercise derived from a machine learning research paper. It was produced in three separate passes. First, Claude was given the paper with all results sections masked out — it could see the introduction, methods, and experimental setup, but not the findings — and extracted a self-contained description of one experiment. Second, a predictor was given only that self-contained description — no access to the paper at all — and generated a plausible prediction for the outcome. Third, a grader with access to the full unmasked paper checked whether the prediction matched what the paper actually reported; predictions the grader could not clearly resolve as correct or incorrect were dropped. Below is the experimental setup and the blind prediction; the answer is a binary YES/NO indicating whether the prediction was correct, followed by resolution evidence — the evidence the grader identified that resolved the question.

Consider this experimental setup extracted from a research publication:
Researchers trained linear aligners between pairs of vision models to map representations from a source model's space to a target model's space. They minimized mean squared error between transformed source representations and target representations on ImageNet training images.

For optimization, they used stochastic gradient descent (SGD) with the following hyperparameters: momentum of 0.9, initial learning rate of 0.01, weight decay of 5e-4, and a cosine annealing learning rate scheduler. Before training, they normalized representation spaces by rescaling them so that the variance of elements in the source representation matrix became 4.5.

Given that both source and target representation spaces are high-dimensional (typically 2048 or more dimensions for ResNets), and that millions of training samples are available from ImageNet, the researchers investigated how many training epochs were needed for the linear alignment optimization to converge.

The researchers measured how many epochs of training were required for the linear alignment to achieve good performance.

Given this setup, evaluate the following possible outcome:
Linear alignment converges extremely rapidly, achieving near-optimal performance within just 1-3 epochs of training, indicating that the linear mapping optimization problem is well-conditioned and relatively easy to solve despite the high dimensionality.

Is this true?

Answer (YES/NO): NO